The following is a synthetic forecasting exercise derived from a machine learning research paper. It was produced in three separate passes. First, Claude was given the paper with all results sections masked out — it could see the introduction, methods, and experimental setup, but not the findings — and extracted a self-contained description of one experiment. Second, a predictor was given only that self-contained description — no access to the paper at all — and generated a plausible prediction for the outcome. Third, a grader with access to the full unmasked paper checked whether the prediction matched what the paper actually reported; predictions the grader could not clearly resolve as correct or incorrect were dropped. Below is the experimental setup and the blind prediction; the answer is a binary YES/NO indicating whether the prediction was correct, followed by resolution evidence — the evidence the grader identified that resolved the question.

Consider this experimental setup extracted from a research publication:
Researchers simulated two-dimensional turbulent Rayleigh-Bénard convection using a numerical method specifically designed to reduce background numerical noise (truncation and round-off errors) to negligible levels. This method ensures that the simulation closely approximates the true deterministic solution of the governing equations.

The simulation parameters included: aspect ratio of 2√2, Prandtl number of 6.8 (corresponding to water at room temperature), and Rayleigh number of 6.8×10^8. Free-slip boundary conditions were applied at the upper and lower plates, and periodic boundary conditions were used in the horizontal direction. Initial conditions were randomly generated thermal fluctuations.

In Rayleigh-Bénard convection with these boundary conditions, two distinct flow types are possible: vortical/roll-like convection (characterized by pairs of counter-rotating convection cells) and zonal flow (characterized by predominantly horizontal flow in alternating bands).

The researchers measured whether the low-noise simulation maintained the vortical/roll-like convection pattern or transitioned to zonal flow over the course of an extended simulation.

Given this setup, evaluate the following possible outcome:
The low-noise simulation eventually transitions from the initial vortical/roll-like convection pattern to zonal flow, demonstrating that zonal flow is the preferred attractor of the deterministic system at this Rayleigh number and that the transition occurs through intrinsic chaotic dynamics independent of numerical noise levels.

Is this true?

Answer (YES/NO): NO